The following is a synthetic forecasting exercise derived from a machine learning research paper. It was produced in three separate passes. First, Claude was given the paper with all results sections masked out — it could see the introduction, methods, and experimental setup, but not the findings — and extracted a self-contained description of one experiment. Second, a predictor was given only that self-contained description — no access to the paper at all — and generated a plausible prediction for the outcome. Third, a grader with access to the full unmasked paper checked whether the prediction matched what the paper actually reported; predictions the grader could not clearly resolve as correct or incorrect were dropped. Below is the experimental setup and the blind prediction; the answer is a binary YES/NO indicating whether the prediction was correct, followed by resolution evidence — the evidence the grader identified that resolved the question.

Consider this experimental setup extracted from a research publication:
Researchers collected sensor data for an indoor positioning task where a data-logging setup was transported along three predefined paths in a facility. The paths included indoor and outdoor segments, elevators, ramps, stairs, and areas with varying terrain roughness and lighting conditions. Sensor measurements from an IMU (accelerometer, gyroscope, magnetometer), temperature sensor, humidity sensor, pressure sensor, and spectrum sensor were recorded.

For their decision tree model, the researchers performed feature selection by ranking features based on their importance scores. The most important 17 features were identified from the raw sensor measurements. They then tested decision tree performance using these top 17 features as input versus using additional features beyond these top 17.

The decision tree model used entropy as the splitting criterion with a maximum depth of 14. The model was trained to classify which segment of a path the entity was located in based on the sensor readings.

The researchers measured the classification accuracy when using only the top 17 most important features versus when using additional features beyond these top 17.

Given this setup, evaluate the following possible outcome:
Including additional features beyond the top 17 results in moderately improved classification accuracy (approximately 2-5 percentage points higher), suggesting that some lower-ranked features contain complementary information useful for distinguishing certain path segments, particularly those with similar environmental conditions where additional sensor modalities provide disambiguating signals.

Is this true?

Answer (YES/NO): NO